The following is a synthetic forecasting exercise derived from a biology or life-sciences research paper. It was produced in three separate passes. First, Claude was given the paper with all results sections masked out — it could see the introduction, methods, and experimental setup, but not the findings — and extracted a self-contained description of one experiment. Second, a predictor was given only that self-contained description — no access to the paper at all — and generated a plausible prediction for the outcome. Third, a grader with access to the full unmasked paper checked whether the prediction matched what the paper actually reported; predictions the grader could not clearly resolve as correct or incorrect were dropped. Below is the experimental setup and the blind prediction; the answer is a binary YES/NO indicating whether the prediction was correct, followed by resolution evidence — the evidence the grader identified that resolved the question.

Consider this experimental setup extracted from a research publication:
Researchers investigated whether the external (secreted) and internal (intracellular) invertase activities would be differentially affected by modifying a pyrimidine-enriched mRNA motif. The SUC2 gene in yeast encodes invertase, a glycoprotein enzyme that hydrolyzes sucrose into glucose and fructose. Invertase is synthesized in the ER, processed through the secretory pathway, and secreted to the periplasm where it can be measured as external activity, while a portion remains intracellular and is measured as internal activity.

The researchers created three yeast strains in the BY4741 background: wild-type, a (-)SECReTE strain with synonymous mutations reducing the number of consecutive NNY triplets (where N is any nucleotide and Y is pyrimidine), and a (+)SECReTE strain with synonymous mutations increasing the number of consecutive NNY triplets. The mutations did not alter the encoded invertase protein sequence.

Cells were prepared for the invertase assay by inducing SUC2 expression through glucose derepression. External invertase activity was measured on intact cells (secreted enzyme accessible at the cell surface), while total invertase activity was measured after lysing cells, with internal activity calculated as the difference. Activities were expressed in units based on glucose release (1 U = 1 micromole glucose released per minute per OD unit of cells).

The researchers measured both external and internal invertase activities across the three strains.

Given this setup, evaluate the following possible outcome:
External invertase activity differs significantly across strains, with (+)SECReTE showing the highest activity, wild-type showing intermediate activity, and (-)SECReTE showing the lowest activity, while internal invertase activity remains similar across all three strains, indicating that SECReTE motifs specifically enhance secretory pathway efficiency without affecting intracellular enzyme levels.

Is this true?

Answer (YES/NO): NO